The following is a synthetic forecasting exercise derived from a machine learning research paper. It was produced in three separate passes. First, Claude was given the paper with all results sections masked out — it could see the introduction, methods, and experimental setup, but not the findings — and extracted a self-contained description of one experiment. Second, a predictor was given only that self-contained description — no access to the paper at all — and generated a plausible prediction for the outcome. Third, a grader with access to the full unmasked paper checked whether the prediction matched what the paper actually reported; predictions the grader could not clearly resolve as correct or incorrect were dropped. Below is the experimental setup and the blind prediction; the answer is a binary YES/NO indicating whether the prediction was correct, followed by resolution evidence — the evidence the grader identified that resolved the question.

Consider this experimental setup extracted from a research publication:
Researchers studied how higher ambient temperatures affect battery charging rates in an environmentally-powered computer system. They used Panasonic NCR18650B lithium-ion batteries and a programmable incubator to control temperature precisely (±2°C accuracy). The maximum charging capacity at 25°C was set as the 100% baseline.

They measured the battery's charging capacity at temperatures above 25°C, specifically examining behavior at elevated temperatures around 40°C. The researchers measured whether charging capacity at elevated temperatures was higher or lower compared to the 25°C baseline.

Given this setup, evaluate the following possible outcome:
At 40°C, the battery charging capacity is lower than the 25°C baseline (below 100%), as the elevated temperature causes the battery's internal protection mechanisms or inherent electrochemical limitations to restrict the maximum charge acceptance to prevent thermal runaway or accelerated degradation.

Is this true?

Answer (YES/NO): NO